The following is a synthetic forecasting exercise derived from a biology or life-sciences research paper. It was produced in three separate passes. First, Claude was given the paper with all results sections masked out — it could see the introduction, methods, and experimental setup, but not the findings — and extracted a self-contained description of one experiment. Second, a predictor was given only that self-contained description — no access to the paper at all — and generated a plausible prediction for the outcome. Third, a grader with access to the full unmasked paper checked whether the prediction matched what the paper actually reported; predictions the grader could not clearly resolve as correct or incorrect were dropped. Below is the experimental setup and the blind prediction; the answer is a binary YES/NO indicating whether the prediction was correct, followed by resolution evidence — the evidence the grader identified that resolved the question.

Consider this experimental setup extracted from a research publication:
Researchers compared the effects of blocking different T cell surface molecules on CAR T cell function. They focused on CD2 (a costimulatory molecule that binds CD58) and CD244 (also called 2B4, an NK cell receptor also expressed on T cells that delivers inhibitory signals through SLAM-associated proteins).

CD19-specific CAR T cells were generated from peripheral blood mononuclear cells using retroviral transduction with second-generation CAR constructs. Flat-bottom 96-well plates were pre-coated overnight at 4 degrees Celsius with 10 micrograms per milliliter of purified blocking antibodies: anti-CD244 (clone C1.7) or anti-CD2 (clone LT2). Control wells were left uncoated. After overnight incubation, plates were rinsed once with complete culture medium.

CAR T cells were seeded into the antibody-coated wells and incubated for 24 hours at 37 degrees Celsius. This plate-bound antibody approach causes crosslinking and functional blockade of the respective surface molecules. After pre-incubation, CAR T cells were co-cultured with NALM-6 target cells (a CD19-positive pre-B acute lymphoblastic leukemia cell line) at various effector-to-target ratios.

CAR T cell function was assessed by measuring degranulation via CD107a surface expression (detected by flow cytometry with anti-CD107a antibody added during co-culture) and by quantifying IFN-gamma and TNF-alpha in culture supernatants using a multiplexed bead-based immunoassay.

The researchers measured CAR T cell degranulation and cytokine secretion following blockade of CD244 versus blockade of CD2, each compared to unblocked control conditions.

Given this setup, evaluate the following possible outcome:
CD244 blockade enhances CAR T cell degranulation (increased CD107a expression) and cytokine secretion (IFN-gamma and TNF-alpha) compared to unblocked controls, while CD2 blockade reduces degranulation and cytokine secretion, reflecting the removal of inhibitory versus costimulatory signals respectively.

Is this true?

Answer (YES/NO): NO